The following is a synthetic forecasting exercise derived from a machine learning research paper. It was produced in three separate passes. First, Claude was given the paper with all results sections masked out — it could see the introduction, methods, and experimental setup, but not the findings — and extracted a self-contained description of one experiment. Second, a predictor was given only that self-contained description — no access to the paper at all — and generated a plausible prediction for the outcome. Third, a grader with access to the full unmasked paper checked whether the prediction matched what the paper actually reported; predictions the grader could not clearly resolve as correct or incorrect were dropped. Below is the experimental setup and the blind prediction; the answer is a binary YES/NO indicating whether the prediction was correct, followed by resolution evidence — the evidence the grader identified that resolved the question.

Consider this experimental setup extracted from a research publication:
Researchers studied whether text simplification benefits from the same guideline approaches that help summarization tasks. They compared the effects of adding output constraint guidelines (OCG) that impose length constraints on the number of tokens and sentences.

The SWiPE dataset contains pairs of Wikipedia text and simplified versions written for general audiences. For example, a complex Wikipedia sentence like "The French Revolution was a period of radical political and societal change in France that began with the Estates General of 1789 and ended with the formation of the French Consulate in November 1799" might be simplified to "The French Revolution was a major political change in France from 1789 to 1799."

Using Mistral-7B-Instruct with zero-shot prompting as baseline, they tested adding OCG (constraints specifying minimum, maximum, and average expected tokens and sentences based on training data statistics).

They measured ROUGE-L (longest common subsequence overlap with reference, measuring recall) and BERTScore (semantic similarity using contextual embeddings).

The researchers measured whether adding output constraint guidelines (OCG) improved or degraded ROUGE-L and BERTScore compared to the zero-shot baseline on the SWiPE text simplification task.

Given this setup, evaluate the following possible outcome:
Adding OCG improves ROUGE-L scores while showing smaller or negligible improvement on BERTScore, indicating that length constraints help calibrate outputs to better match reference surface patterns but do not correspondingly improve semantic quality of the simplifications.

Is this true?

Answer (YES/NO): NO